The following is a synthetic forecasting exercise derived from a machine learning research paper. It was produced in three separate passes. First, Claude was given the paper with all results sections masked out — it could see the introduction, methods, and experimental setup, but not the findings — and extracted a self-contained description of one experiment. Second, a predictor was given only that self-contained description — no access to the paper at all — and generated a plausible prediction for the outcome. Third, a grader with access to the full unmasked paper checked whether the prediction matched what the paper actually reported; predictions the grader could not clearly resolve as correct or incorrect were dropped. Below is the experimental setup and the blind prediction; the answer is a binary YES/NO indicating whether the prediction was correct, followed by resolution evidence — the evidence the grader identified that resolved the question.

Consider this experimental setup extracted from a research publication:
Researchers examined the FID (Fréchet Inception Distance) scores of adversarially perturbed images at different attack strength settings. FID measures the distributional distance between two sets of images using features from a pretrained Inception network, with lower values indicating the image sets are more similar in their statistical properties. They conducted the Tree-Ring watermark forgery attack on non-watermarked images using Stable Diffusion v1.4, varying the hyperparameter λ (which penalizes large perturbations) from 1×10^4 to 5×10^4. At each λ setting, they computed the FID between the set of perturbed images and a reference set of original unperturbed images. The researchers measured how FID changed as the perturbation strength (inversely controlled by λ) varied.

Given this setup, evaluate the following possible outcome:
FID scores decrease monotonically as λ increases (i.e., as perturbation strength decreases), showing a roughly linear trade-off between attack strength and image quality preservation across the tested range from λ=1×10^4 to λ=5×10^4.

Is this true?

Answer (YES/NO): NO